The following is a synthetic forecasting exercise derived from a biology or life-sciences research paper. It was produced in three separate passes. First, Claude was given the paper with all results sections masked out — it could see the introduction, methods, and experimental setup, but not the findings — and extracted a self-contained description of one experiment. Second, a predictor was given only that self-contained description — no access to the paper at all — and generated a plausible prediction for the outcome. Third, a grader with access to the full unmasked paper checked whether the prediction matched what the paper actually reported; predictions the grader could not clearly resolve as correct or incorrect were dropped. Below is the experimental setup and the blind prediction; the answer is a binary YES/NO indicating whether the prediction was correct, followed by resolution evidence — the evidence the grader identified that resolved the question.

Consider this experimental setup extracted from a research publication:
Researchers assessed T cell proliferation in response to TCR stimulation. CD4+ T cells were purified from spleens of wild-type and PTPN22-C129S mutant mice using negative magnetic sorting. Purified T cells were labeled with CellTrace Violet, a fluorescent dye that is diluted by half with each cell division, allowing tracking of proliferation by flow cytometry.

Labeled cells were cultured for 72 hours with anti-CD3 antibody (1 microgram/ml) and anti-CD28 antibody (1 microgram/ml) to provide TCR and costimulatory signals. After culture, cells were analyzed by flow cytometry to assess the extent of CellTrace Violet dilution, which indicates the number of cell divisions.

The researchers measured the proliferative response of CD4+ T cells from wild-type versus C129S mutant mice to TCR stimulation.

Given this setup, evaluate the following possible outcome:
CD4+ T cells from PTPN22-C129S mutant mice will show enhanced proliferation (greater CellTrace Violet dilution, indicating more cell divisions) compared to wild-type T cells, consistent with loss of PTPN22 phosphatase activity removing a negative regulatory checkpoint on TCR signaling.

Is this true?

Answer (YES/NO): YES